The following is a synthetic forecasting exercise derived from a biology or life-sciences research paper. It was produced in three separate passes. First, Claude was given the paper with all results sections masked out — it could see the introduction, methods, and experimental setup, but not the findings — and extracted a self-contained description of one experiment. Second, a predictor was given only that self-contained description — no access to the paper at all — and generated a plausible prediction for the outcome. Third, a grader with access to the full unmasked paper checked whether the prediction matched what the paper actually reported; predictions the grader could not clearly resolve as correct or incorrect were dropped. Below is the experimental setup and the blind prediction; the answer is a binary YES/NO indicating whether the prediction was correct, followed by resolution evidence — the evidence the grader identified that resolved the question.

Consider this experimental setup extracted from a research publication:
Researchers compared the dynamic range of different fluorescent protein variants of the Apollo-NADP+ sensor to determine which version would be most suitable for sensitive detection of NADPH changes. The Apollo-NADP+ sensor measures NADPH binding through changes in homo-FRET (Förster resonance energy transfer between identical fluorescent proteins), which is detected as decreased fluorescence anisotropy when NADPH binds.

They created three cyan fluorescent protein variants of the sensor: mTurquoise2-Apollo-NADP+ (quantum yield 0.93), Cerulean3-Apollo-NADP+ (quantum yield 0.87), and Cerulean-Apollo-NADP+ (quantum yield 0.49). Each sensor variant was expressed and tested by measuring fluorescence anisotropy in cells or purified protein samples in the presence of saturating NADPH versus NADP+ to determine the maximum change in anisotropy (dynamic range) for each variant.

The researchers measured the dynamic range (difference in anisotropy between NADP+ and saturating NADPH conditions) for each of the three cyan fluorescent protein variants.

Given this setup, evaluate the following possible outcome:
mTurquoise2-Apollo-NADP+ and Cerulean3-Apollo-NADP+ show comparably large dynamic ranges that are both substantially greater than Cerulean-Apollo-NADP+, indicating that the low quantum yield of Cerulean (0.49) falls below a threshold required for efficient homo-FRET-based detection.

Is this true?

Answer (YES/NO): NO